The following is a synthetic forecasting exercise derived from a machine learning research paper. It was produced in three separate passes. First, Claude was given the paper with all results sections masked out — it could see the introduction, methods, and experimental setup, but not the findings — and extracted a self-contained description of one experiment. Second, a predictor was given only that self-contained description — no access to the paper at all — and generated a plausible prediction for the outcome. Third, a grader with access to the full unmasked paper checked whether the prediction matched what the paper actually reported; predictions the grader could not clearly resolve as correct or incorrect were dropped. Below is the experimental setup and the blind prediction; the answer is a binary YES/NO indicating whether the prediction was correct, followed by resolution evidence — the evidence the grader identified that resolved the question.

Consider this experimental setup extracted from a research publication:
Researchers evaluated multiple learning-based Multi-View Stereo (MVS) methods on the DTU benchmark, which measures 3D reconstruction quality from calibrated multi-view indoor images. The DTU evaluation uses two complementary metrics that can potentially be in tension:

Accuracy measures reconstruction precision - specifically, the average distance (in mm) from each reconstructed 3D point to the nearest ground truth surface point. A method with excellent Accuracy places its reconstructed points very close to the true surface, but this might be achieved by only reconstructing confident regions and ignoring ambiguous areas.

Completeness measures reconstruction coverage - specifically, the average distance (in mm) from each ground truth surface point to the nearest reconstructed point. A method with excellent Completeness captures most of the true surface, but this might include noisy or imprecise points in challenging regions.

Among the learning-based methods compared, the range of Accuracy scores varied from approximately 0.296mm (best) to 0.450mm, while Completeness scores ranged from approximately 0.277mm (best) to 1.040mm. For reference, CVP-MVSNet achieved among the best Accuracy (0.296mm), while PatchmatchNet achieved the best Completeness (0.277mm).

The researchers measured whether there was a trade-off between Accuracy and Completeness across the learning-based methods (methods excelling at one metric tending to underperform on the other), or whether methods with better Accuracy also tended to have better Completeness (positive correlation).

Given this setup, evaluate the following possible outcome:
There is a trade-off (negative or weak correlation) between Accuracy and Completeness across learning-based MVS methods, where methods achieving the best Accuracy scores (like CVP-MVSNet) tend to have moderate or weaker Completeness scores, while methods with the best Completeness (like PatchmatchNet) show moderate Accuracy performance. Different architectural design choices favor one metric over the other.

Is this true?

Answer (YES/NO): NO